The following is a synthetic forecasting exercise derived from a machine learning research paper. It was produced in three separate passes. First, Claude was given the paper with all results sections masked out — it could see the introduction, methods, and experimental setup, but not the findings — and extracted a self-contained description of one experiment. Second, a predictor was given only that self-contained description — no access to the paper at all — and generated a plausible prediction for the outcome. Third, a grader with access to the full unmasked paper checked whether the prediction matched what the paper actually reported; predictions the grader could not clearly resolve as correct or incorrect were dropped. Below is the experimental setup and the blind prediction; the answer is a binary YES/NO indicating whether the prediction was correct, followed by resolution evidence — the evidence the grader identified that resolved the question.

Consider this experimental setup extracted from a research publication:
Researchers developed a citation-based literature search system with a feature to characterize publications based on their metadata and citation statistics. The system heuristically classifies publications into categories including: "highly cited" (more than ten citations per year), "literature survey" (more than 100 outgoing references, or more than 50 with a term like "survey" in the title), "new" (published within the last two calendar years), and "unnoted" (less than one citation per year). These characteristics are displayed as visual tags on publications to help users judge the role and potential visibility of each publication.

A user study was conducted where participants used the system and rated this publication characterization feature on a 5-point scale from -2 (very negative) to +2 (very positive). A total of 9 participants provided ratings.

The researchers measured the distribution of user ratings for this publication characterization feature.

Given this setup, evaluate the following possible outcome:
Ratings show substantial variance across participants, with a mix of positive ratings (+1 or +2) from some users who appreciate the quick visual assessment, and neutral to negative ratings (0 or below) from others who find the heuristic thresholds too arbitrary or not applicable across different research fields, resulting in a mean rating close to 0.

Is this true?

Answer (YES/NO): NO